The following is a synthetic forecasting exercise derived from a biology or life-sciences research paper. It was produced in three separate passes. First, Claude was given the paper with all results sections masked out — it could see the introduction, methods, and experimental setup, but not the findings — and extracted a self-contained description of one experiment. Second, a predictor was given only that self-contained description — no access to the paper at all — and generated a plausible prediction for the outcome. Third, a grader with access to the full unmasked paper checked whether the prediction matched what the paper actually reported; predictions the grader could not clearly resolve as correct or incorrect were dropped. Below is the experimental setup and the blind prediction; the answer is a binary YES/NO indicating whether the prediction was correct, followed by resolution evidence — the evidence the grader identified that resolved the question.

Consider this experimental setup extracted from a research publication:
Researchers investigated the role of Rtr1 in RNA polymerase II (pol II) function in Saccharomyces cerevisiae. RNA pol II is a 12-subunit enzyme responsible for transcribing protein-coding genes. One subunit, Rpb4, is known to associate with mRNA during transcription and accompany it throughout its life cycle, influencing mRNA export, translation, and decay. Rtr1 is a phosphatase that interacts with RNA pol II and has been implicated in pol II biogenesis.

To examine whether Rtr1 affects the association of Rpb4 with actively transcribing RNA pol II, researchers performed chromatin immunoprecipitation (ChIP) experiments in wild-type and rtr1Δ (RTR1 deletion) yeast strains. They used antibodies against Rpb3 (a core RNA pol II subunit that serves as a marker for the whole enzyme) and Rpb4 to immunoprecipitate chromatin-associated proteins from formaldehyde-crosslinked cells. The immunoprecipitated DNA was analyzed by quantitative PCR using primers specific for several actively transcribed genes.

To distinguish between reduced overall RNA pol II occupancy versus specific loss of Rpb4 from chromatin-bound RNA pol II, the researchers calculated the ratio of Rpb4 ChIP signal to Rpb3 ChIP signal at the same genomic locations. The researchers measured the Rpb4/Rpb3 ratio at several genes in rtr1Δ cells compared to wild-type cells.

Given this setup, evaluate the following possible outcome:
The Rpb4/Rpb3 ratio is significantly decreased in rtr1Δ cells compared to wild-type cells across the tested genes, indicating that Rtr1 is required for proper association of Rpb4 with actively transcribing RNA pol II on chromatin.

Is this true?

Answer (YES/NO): YES